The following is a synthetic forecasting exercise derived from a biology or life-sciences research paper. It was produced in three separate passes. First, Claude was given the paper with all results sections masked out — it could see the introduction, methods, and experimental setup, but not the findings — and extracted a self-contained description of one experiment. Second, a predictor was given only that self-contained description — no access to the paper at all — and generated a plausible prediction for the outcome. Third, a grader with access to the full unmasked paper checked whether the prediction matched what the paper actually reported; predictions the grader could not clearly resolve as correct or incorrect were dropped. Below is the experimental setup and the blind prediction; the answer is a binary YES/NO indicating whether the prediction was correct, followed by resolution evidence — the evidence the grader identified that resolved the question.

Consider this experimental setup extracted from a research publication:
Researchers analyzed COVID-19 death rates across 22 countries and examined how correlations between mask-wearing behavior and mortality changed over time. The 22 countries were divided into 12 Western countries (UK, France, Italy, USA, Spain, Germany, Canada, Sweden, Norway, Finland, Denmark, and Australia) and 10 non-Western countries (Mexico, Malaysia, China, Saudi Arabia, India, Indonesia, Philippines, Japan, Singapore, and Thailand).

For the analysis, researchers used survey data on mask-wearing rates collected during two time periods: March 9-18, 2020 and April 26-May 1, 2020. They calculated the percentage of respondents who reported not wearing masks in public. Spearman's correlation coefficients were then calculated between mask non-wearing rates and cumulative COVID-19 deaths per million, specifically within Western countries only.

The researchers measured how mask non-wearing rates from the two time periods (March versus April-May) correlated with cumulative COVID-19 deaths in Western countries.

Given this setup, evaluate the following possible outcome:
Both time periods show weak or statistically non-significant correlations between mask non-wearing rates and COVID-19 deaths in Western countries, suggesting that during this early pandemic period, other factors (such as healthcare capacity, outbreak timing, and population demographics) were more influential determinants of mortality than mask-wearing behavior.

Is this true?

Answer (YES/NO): NO